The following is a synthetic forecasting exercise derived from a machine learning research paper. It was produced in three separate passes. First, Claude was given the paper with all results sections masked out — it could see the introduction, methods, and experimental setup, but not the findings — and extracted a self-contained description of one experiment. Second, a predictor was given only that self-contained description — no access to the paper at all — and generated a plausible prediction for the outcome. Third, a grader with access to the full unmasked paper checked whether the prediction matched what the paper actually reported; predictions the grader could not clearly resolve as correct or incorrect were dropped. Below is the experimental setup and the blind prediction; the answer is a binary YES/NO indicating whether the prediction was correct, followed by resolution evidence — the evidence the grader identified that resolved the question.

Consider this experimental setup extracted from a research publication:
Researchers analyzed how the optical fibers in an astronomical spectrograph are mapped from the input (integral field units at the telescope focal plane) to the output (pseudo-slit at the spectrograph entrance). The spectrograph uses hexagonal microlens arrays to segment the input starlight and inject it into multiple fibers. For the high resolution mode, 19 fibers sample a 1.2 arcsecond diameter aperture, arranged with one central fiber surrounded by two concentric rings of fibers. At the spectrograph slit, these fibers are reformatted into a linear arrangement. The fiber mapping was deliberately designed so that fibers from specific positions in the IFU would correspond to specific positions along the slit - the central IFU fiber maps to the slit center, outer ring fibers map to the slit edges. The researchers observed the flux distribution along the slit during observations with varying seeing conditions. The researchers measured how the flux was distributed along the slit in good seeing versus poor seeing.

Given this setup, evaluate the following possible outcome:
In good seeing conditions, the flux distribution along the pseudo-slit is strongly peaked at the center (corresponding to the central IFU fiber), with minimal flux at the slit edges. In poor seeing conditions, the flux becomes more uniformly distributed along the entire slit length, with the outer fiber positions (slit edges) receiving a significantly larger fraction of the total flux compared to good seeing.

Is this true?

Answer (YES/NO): YES